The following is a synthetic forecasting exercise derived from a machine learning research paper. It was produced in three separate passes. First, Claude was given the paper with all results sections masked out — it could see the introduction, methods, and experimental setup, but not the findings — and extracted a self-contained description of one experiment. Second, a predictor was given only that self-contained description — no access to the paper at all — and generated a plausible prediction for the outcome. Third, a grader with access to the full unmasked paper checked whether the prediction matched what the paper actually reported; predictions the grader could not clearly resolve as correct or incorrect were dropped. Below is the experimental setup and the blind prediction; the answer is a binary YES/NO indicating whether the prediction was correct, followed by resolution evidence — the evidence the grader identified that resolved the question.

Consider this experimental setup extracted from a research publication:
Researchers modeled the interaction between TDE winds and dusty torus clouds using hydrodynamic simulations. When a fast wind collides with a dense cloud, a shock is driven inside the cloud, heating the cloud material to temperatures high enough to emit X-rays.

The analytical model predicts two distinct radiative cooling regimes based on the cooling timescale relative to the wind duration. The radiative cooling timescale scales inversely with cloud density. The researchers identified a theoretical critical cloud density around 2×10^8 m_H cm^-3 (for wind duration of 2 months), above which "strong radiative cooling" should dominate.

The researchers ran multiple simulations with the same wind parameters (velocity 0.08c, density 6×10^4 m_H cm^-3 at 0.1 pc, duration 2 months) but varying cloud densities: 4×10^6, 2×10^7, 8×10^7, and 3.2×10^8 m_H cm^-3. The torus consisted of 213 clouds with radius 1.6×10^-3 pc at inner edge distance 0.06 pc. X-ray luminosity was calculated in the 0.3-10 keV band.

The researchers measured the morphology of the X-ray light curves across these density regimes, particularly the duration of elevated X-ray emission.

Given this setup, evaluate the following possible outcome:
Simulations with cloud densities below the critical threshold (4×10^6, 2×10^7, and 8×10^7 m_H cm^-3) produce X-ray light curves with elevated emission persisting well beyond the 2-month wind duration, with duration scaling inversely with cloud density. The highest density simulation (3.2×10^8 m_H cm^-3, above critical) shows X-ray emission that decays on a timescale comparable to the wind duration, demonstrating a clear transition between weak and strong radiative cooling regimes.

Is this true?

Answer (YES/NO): NO